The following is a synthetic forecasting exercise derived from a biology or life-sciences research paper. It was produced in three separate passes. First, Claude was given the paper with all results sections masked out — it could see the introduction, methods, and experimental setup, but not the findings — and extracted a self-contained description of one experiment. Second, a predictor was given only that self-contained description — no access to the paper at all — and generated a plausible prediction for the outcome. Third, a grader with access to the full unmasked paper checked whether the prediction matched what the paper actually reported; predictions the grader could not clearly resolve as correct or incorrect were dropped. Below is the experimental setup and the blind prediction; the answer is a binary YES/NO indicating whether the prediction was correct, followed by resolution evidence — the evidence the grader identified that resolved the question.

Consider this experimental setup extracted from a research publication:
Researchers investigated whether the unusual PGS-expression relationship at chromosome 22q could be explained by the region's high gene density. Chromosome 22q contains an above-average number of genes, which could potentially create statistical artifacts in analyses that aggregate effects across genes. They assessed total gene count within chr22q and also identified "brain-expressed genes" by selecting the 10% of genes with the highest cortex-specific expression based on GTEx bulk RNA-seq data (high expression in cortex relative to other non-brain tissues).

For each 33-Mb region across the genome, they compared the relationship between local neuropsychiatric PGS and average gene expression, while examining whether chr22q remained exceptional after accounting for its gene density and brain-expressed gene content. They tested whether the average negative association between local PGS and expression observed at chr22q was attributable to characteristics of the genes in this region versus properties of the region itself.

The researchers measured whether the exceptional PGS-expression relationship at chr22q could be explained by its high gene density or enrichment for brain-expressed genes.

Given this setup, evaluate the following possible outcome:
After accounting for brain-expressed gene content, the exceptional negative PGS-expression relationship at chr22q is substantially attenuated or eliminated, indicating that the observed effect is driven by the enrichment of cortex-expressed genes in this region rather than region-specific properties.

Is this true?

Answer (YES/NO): NO